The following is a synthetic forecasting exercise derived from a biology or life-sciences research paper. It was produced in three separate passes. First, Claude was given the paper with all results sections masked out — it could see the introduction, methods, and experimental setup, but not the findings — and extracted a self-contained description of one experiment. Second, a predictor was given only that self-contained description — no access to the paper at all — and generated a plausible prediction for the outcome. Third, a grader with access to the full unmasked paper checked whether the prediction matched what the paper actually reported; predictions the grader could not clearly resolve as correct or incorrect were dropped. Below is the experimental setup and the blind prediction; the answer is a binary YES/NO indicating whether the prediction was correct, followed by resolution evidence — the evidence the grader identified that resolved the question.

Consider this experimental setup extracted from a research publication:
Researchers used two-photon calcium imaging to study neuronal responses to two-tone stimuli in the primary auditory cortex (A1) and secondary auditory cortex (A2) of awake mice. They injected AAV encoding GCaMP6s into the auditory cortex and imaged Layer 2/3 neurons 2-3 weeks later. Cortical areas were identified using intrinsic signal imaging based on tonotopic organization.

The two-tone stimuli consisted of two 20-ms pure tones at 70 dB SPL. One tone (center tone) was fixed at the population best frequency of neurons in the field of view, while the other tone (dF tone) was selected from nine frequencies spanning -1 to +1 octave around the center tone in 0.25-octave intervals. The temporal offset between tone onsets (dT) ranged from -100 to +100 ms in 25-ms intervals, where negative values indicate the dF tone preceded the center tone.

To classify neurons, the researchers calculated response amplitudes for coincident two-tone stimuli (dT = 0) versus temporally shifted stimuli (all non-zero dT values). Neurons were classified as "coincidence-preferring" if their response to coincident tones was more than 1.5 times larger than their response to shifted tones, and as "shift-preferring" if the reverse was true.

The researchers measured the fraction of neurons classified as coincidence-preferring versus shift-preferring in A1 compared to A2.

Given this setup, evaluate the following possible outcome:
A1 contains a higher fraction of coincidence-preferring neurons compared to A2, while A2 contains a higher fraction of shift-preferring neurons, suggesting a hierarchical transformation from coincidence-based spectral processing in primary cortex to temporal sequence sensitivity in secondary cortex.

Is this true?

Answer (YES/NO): NO